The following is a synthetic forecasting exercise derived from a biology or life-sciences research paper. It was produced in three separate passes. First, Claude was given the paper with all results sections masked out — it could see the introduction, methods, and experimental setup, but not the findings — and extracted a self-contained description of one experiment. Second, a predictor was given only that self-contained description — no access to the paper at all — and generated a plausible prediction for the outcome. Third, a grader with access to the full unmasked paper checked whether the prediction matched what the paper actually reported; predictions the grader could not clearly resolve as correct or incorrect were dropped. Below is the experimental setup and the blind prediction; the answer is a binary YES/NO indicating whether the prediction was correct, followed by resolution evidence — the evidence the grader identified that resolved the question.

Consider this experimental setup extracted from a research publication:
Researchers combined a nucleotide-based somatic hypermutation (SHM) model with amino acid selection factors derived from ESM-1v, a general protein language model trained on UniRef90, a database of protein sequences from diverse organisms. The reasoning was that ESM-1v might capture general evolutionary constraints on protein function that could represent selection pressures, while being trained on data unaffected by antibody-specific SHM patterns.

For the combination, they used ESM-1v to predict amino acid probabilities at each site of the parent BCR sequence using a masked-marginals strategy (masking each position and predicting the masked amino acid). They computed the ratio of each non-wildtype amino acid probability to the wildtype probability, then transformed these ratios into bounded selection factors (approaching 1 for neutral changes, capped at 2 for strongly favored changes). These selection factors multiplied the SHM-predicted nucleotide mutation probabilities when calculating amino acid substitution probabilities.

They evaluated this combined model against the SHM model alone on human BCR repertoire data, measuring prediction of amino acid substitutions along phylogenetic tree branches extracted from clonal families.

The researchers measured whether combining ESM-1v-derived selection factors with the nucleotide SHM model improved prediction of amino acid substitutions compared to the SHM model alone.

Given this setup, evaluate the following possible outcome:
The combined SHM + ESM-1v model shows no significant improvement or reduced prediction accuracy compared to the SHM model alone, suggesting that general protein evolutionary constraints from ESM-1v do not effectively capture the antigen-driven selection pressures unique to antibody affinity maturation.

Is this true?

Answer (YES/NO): YES